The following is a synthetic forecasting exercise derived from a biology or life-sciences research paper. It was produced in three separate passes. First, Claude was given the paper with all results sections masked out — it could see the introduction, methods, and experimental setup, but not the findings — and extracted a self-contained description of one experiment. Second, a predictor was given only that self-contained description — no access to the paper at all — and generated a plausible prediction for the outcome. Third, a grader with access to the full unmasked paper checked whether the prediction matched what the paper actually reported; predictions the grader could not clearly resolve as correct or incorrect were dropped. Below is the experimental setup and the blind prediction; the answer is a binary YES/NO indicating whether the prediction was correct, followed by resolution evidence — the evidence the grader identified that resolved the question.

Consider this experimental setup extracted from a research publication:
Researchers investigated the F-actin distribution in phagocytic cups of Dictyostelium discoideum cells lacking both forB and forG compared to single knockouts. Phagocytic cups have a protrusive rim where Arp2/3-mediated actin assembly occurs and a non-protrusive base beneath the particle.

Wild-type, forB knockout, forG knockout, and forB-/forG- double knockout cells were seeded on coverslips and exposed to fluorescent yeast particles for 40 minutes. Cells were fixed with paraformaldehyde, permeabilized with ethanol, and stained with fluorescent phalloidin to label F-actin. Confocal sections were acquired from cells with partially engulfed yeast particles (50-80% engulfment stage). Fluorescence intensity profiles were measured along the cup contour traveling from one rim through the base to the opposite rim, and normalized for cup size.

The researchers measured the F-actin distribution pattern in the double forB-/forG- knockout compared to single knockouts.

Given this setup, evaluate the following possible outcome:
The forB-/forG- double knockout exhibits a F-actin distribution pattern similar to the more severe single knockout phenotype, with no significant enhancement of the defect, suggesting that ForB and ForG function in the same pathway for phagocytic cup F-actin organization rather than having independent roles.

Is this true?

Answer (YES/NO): NO